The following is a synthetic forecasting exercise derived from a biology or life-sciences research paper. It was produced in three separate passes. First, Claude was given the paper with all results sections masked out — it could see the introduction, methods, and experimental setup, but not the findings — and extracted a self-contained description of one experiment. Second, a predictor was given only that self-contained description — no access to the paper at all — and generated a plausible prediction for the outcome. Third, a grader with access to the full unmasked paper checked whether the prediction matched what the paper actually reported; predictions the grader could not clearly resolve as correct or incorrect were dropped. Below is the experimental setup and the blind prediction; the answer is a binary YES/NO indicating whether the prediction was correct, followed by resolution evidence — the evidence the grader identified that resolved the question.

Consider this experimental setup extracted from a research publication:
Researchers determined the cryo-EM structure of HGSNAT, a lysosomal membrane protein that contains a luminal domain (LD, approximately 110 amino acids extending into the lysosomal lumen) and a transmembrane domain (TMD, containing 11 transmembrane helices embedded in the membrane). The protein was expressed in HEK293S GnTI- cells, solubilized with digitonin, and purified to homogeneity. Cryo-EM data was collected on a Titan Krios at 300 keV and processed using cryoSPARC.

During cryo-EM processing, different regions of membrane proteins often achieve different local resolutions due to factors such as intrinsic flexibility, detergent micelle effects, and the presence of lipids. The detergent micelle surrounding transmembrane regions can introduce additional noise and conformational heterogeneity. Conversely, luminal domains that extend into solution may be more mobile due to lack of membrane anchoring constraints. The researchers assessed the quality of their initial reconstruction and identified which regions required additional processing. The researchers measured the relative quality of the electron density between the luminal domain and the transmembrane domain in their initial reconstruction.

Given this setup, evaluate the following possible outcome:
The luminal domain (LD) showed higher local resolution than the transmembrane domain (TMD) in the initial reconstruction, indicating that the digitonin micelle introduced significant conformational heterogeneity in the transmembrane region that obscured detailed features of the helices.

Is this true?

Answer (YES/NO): NO